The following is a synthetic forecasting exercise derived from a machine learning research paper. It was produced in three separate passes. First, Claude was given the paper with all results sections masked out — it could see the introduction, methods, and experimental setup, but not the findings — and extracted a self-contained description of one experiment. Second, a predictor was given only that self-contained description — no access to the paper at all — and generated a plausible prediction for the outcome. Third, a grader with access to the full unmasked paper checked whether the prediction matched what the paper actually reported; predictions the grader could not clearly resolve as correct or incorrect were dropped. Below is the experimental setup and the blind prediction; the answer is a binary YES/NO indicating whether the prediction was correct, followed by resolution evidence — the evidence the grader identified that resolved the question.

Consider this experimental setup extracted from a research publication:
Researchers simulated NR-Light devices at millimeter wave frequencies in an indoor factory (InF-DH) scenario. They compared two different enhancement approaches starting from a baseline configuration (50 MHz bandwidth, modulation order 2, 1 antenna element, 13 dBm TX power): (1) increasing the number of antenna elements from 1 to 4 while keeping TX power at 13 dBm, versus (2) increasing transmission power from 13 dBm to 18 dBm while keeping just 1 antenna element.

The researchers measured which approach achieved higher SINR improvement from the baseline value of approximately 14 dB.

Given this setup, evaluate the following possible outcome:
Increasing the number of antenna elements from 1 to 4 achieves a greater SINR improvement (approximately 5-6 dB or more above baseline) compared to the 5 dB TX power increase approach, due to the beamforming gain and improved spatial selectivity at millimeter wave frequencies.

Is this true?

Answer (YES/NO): YES